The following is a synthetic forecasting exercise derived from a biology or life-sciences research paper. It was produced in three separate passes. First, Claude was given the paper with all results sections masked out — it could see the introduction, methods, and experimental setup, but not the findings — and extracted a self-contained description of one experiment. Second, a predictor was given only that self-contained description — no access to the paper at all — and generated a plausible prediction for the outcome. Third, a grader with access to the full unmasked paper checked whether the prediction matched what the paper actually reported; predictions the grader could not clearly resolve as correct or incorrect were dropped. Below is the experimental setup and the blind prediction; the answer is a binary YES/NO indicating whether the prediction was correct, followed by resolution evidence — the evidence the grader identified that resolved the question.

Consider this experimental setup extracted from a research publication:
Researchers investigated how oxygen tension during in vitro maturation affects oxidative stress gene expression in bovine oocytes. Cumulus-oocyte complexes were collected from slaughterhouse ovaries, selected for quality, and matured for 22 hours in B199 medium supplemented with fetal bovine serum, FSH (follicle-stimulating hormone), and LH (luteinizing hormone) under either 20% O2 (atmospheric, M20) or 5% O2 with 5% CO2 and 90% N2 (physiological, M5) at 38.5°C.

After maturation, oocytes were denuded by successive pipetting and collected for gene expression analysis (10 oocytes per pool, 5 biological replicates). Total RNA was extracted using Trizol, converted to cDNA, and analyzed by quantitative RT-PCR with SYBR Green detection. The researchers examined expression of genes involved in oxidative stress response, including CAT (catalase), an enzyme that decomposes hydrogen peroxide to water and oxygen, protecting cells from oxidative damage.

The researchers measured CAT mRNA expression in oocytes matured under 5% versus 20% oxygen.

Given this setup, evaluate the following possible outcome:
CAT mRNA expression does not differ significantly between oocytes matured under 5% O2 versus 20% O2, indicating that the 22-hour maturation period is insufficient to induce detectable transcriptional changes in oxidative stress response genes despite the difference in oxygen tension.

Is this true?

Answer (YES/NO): YES